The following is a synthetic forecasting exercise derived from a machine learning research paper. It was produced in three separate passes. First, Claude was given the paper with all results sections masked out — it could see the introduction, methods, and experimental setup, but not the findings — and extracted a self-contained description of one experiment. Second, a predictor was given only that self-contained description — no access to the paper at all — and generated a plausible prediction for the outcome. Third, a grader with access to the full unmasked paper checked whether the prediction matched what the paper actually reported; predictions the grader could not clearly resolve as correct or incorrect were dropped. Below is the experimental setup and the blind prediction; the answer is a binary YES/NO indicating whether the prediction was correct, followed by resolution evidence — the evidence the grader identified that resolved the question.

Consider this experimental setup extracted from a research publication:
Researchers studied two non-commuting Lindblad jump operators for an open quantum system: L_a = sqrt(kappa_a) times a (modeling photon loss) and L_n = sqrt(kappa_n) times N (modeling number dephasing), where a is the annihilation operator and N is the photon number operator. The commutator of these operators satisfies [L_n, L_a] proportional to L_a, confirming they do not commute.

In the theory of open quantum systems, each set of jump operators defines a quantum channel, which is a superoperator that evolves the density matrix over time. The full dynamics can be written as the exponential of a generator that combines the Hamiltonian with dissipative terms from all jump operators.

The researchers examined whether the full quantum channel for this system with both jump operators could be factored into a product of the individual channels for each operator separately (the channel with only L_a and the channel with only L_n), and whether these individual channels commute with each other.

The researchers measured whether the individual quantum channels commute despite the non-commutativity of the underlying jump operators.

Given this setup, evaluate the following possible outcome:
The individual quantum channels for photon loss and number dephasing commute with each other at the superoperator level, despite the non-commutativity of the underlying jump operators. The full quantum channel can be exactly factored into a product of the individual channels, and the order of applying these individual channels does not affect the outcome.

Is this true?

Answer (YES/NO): YES